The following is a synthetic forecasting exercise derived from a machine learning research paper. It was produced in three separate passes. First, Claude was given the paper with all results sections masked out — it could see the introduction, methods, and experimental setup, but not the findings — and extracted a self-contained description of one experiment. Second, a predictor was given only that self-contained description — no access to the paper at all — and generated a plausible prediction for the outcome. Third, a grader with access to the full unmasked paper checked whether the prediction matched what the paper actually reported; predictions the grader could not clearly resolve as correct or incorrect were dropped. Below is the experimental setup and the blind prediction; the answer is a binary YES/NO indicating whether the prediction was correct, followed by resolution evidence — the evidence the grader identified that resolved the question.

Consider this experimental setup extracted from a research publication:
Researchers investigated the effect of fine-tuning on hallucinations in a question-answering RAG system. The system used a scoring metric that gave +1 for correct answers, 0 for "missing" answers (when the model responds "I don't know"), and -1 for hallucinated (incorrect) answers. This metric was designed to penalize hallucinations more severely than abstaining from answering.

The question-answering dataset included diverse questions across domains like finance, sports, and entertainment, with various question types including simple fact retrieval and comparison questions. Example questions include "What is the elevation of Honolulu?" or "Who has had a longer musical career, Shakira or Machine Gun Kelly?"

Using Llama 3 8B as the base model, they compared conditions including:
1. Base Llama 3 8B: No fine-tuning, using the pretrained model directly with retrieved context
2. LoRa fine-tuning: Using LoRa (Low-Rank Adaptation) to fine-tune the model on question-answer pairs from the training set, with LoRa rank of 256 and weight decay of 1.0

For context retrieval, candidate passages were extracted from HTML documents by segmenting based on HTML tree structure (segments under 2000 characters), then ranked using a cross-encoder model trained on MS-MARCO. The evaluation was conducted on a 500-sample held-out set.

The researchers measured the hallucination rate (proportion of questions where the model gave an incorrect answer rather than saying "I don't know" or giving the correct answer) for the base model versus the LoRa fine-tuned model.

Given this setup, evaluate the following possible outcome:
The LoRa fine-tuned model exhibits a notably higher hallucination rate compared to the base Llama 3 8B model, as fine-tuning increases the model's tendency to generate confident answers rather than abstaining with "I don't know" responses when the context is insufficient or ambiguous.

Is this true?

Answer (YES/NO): YES